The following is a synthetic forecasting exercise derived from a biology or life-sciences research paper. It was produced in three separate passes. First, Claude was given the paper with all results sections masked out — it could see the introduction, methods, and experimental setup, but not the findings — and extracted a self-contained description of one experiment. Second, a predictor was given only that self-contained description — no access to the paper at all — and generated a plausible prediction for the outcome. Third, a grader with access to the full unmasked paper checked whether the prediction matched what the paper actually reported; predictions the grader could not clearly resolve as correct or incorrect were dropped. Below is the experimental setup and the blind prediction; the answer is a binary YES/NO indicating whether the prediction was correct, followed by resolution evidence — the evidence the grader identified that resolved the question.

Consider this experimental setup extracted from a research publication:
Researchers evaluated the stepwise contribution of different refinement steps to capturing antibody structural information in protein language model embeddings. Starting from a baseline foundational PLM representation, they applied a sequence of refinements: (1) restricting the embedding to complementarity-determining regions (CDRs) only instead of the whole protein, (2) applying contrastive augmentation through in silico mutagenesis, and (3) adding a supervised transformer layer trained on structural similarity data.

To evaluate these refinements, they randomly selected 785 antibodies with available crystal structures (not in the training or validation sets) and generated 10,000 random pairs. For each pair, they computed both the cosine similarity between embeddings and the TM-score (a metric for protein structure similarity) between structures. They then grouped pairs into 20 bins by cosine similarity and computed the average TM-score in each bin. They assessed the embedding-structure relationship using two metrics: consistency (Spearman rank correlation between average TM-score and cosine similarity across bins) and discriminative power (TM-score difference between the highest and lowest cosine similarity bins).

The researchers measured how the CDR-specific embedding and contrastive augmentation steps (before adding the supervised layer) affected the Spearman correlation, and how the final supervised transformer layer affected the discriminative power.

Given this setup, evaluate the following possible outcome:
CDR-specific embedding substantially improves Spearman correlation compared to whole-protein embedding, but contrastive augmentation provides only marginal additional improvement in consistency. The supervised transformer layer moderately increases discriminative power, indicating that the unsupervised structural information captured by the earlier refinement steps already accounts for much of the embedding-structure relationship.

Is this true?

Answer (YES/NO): NO